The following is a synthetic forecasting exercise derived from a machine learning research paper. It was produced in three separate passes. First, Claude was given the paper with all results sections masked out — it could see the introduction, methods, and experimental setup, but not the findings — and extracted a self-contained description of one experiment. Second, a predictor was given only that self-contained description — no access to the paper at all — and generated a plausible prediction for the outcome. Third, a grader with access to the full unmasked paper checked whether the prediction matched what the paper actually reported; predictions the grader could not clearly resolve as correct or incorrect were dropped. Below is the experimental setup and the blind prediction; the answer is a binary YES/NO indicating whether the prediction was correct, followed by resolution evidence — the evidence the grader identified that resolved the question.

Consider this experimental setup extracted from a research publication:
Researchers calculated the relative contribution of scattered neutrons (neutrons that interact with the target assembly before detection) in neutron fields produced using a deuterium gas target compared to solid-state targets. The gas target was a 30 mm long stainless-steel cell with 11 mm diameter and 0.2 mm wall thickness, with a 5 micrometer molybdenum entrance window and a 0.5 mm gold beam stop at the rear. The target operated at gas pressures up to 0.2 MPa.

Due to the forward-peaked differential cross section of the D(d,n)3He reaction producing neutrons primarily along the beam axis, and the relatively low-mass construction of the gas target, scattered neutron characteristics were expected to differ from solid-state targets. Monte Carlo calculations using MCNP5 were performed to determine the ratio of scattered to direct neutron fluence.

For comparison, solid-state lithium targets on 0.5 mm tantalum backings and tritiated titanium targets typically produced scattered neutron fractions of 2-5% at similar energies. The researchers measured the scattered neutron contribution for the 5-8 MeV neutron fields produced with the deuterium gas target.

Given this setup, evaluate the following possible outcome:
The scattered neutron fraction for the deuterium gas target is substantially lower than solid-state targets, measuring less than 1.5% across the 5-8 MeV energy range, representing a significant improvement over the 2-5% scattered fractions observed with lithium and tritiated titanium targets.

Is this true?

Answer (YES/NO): NO